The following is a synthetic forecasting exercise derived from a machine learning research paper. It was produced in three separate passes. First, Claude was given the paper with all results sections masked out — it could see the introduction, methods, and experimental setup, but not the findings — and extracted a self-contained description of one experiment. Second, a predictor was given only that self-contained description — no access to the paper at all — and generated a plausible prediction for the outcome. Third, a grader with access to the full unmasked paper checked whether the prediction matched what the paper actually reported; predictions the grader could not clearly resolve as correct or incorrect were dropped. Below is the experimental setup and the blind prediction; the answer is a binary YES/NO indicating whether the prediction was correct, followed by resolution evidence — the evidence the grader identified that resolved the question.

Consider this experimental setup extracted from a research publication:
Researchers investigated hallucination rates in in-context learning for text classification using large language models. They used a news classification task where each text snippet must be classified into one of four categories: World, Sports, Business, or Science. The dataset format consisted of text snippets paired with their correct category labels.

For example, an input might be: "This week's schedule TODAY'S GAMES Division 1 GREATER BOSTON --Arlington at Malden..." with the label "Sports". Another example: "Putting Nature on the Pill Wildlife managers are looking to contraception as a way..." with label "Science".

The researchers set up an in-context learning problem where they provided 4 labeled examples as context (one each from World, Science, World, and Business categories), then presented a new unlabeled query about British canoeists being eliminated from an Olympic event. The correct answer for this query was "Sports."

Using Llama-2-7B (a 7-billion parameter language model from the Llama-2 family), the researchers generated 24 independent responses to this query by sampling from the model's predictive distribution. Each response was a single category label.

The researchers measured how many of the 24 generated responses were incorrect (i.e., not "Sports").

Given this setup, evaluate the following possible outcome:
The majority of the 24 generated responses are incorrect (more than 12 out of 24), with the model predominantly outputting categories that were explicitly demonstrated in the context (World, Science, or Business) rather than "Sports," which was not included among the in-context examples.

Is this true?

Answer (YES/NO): NO